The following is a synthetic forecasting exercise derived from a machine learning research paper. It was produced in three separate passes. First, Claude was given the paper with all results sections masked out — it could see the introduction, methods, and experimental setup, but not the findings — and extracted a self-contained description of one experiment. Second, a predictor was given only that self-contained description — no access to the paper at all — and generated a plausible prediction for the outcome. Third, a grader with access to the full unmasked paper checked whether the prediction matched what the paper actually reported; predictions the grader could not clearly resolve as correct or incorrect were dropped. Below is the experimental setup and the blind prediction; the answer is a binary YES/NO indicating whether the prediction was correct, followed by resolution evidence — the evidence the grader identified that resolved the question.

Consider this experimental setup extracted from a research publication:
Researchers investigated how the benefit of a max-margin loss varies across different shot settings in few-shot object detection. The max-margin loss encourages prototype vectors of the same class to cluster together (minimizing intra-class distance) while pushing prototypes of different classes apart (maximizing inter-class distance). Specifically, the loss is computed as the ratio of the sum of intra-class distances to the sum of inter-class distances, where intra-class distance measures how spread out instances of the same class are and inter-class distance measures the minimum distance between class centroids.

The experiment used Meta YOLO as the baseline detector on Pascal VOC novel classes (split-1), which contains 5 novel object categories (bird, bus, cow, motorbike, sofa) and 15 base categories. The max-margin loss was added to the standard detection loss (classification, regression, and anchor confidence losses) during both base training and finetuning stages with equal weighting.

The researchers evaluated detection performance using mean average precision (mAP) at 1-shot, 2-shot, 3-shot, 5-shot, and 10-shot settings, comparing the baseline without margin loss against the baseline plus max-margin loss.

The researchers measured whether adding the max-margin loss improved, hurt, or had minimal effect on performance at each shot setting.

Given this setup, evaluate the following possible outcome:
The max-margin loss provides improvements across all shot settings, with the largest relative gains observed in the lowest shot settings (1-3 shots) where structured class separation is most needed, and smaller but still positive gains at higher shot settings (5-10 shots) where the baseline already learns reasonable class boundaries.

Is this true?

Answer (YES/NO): NO